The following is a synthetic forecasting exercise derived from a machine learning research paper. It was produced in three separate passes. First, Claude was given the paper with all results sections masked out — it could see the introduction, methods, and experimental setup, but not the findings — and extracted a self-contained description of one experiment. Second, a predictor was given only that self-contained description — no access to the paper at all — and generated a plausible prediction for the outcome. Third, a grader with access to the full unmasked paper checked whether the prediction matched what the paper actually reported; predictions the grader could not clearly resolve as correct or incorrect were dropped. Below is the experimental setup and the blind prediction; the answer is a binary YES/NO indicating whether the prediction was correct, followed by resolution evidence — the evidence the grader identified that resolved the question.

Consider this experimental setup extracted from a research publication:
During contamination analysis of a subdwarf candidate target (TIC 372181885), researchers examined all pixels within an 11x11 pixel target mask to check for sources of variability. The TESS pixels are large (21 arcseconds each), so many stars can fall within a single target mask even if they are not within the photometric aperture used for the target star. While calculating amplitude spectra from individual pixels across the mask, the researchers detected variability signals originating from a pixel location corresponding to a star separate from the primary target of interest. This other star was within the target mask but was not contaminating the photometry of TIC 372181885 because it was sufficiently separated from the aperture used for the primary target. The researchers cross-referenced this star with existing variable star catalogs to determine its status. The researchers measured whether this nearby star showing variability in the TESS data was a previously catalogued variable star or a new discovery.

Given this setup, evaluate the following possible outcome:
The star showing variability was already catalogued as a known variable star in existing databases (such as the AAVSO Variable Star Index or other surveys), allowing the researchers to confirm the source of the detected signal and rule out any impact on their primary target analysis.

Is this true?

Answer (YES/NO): NO